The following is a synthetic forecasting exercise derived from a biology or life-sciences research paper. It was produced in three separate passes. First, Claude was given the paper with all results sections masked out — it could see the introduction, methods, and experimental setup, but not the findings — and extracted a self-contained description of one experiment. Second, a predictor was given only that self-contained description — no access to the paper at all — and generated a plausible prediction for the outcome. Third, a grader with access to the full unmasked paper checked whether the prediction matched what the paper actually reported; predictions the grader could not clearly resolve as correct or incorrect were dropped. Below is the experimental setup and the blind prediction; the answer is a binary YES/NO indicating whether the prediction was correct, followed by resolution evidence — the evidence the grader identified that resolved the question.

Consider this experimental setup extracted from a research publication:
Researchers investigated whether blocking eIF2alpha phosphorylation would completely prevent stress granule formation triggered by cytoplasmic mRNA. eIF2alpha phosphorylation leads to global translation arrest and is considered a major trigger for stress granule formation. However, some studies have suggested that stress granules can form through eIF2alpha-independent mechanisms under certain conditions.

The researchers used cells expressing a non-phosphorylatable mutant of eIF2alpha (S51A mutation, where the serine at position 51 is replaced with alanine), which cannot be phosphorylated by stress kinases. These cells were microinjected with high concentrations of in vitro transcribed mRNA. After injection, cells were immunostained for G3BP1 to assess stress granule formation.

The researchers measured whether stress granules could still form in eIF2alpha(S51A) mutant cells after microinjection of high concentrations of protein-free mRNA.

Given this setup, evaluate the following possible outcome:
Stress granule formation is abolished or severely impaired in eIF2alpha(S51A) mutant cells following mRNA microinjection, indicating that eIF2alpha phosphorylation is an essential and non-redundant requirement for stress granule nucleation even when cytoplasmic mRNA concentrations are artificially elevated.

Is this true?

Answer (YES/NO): NO